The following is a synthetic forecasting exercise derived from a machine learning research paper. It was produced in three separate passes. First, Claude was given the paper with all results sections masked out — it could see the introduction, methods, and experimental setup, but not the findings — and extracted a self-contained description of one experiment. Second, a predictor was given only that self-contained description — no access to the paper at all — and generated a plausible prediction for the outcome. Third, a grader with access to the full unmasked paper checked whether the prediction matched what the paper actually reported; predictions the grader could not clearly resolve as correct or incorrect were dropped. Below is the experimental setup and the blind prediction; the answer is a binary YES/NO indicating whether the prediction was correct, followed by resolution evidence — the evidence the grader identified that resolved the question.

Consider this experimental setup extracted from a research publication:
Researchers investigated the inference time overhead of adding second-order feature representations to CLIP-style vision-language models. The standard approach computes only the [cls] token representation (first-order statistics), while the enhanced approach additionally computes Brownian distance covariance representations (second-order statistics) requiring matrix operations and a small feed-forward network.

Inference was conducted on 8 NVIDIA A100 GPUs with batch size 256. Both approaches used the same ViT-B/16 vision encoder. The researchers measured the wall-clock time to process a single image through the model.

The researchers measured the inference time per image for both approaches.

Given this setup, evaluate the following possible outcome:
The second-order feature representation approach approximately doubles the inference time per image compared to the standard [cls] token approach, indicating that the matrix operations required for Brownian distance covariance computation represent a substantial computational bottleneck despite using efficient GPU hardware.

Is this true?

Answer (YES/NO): NO